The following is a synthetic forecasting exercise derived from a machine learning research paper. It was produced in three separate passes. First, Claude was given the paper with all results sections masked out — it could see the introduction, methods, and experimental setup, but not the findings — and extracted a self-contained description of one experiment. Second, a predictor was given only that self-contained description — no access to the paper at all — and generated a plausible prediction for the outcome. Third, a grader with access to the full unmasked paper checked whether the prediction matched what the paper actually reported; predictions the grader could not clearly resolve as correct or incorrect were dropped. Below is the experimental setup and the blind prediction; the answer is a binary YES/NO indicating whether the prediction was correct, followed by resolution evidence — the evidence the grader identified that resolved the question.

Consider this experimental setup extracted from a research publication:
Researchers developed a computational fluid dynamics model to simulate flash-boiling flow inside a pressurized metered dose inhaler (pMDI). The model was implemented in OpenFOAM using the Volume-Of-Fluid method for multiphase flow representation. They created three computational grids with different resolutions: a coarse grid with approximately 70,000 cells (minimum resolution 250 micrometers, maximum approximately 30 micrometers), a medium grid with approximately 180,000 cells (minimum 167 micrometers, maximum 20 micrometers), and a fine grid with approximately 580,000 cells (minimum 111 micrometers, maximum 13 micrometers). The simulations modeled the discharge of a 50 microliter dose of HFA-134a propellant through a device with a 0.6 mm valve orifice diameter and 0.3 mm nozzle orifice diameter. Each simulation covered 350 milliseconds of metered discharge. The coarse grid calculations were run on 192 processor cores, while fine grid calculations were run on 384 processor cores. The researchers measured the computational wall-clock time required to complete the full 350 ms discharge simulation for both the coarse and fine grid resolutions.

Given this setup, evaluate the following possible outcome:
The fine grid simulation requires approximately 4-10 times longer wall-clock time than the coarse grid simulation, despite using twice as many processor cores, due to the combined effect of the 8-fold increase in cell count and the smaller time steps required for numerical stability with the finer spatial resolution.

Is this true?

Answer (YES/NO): YES